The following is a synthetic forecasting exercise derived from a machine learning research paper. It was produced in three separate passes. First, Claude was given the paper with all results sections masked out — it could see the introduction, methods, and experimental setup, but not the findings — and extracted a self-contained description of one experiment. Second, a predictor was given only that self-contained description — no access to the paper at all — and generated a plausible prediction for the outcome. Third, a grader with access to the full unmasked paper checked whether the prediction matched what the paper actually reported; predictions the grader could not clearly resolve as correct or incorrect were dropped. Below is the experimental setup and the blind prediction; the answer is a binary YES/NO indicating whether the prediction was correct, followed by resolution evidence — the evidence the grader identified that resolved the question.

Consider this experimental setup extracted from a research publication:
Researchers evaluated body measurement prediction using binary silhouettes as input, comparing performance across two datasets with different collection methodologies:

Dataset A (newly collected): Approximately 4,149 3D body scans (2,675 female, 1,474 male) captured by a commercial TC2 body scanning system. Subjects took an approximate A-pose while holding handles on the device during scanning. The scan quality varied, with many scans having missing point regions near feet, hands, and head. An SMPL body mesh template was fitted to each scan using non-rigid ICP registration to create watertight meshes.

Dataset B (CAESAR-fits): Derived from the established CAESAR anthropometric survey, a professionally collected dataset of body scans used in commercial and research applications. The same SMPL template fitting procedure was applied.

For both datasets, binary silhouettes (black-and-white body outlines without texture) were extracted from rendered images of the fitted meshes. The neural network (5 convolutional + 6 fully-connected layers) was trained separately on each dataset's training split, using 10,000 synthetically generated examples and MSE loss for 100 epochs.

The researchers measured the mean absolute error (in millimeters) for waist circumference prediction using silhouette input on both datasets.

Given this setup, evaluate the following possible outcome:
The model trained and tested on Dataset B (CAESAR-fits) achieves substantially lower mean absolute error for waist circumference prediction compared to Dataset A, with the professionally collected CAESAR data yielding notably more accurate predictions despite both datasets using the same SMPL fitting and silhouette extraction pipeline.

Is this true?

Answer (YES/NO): YES